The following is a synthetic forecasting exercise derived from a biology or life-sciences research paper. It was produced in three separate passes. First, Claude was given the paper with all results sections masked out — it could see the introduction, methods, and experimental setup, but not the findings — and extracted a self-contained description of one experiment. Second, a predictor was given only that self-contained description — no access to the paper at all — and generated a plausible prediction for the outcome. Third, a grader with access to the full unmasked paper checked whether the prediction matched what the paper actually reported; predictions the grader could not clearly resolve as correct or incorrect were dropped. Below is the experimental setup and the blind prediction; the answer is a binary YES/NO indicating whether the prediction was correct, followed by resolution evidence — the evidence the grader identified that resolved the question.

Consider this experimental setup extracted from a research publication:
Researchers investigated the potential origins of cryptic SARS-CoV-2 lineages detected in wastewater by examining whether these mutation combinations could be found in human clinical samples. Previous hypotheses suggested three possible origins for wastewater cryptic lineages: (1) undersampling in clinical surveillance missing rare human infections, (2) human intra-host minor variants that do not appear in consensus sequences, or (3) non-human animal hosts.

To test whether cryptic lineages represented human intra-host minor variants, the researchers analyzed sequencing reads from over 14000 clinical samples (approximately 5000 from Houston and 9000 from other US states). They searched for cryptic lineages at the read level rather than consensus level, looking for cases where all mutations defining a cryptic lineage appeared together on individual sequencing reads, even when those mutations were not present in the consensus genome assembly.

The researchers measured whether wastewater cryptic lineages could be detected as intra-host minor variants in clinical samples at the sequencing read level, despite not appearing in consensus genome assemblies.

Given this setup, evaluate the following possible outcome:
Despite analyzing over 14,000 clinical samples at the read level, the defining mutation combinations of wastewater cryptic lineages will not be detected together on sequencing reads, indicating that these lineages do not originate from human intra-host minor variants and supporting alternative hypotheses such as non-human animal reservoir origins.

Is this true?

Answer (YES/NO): NO